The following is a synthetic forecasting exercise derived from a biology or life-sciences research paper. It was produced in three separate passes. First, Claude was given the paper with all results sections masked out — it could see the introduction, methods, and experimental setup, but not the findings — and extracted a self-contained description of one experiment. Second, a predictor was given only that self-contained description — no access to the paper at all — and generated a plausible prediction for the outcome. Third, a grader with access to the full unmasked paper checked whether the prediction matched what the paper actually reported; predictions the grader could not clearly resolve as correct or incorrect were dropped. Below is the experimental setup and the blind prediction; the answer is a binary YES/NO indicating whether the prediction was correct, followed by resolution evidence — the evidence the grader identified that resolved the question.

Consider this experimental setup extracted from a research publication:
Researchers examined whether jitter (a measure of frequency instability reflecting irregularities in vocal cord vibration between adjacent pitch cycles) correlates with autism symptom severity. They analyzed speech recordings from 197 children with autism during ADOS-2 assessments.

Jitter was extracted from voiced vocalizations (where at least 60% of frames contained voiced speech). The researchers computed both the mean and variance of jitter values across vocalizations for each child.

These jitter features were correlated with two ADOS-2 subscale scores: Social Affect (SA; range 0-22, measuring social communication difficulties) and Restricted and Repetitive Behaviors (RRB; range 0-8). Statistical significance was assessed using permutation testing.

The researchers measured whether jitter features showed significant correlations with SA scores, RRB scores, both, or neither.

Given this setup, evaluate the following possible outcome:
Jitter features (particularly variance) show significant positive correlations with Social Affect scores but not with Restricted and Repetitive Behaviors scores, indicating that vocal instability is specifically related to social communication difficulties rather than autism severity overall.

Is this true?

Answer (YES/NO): NO